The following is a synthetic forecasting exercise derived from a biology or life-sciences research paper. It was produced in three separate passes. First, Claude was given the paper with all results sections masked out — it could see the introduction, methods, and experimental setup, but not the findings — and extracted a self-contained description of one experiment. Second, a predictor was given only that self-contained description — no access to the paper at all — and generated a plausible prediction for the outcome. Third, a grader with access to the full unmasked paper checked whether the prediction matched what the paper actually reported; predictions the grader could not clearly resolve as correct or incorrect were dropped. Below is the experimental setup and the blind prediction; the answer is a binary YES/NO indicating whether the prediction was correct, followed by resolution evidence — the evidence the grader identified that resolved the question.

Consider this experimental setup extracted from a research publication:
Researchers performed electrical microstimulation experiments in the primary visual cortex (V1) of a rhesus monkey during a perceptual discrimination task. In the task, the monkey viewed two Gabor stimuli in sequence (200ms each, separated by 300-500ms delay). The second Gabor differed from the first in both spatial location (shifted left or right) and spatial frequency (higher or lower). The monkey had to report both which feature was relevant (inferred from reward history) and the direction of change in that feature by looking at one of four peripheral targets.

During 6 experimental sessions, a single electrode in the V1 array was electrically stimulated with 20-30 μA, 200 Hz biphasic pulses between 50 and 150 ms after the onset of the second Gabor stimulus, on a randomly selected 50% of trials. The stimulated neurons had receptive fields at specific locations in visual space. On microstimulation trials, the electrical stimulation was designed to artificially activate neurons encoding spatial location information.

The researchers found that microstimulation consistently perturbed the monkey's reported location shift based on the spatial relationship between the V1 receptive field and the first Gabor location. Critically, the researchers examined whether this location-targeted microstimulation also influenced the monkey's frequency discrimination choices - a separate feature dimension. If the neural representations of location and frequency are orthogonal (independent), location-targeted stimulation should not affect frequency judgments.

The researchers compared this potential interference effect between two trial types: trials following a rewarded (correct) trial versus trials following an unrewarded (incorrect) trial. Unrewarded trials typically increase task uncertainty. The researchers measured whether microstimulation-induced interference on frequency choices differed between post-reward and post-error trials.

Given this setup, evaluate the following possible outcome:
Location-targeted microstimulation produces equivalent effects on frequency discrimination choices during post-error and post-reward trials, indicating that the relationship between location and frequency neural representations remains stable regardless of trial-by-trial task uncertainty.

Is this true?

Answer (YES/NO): NO